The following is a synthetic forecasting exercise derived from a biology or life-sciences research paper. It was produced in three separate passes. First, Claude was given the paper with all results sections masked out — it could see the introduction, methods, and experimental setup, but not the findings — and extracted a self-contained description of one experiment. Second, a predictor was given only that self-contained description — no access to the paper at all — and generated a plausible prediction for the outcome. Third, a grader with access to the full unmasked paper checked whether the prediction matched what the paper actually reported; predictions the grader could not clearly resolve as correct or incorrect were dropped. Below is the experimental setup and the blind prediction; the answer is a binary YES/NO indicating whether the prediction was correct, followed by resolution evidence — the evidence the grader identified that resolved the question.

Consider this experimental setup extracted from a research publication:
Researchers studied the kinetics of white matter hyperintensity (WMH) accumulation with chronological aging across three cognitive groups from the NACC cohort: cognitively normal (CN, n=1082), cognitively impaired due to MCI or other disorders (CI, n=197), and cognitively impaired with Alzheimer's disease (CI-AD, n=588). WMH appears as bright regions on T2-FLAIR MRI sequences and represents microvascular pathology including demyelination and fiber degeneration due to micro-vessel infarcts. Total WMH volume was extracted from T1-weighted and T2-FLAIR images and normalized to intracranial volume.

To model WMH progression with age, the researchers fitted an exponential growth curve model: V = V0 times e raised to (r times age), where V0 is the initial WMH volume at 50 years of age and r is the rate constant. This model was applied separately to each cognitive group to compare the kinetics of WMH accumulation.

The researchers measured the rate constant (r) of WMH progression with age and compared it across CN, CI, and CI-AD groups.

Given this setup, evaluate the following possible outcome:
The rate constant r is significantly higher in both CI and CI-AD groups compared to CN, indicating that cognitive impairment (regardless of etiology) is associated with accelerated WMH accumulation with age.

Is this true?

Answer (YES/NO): NO